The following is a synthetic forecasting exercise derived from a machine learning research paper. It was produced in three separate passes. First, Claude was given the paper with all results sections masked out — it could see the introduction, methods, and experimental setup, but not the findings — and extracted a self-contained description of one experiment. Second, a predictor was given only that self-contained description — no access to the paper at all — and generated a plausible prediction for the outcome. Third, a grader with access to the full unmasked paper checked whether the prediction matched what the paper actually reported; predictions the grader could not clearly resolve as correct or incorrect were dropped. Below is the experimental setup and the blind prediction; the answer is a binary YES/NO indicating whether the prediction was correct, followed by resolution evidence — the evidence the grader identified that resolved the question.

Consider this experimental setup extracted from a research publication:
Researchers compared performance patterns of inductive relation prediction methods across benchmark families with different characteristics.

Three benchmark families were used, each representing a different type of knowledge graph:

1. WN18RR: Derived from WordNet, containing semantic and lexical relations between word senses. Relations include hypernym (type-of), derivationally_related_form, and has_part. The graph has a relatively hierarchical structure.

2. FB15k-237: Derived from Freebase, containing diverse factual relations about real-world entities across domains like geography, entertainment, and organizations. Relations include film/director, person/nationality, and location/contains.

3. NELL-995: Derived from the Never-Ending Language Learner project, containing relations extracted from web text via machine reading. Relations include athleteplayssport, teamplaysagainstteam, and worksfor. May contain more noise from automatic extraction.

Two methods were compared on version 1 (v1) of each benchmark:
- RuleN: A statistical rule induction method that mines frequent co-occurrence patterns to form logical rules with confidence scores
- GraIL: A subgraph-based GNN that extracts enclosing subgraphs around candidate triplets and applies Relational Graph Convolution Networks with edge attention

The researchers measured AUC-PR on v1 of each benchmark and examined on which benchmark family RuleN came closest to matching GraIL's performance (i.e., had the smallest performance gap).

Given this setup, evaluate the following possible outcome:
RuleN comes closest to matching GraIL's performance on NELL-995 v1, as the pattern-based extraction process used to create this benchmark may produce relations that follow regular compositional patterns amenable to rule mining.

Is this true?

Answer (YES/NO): YES